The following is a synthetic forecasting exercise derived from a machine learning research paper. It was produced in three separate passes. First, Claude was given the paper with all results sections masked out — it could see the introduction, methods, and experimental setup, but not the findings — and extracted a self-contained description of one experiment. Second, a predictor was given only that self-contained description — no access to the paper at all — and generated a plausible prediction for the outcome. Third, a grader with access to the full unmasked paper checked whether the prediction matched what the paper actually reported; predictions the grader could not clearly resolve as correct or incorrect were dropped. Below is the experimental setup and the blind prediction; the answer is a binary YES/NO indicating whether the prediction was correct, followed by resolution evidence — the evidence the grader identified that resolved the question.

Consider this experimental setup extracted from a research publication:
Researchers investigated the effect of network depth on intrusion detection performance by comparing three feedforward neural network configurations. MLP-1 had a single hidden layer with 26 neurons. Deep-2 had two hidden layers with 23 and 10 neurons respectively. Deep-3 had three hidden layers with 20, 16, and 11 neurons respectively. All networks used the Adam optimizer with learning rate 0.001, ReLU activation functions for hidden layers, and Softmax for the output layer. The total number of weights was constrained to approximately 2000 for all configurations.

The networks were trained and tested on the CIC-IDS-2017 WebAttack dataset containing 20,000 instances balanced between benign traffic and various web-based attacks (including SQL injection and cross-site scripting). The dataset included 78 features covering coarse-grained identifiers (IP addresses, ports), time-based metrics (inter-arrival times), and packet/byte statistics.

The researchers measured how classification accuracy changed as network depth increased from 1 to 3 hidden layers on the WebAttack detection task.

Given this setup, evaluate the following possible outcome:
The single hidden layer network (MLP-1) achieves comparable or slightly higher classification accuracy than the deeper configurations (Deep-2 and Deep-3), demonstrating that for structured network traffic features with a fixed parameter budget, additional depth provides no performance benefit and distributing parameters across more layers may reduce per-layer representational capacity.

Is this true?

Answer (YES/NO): YES